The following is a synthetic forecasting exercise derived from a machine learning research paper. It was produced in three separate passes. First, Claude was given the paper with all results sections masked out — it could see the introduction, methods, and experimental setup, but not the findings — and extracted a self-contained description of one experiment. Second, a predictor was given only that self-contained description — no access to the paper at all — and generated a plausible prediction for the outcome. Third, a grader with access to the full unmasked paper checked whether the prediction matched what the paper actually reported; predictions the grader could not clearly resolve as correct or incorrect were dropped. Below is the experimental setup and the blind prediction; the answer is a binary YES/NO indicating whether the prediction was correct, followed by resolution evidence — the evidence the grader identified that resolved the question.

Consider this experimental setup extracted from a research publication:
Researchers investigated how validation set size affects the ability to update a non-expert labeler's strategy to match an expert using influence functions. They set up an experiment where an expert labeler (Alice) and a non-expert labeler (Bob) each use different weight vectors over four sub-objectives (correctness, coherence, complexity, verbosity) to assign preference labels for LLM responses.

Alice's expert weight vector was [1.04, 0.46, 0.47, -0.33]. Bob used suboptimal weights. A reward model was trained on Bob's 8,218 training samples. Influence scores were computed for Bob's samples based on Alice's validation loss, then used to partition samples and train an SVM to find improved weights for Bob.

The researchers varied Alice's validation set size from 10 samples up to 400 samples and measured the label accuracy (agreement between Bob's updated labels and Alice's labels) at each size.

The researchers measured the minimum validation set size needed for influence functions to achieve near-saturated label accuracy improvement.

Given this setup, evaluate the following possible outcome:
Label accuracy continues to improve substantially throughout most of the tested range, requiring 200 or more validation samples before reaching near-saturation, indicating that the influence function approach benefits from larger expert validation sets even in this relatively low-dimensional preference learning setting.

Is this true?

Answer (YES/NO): NO